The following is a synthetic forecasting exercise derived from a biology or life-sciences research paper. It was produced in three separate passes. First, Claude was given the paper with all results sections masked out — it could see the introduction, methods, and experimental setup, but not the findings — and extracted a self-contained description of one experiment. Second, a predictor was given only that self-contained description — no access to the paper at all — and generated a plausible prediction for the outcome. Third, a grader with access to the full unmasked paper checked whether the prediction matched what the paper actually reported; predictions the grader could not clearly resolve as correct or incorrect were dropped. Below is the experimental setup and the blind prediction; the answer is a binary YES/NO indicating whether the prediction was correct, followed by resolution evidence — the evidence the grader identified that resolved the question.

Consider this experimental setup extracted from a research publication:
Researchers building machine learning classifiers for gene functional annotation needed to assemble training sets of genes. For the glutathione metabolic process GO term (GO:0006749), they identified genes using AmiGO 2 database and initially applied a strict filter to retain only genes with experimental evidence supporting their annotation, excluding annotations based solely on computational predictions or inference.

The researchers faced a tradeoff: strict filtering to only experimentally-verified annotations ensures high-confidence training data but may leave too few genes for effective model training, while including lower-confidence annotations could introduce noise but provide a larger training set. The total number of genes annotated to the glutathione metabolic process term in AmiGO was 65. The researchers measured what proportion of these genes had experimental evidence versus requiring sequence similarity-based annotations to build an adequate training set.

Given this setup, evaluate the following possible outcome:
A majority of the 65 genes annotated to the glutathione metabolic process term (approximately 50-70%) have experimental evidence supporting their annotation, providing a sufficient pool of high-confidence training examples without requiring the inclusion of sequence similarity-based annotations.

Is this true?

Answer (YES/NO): NO